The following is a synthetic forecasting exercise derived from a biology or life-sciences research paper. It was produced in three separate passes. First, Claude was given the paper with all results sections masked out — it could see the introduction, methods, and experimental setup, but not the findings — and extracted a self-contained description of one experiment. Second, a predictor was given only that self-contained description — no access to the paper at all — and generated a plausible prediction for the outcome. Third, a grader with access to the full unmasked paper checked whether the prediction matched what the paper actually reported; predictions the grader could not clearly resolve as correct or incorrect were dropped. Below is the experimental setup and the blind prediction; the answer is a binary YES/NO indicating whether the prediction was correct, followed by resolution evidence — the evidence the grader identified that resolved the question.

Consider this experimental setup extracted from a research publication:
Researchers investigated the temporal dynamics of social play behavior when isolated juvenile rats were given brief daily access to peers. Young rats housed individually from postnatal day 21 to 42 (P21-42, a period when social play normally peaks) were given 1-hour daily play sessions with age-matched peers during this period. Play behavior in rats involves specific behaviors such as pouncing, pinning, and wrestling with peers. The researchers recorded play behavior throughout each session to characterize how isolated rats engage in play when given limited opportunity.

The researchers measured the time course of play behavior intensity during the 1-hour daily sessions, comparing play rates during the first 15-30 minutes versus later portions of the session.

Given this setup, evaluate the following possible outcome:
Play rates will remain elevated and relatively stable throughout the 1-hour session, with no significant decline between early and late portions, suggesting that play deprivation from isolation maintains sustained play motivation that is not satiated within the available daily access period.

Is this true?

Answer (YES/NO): NO